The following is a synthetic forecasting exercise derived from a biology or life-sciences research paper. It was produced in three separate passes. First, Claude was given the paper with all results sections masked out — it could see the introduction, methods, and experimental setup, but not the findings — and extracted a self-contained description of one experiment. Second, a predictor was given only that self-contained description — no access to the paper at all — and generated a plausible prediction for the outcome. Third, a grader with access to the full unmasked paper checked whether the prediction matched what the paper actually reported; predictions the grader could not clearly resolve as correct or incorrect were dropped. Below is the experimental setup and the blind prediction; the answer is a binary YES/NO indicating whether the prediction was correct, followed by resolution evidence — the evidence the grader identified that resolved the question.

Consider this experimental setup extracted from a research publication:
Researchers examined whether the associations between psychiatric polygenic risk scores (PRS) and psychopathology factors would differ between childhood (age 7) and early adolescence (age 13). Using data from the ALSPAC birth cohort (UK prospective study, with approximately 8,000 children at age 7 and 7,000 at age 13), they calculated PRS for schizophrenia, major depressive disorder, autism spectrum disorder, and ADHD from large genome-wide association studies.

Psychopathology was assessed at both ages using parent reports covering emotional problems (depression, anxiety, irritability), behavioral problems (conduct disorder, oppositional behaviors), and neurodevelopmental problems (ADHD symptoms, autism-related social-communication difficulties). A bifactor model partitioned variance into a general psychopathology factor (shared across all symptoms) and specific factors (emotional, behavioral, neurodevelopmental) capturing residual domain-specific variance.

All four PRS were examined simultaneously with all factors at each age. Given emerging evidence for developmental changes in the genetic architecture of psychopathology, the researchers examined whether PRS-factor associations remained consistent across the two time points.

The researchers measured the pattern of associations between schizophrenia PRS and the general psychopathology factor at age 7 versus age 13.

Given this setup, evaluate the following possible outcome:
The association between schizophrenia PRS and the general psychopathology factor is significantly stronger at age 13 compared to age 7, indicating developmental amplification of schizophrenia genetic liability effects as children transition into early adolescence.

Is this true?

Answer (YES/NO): NO